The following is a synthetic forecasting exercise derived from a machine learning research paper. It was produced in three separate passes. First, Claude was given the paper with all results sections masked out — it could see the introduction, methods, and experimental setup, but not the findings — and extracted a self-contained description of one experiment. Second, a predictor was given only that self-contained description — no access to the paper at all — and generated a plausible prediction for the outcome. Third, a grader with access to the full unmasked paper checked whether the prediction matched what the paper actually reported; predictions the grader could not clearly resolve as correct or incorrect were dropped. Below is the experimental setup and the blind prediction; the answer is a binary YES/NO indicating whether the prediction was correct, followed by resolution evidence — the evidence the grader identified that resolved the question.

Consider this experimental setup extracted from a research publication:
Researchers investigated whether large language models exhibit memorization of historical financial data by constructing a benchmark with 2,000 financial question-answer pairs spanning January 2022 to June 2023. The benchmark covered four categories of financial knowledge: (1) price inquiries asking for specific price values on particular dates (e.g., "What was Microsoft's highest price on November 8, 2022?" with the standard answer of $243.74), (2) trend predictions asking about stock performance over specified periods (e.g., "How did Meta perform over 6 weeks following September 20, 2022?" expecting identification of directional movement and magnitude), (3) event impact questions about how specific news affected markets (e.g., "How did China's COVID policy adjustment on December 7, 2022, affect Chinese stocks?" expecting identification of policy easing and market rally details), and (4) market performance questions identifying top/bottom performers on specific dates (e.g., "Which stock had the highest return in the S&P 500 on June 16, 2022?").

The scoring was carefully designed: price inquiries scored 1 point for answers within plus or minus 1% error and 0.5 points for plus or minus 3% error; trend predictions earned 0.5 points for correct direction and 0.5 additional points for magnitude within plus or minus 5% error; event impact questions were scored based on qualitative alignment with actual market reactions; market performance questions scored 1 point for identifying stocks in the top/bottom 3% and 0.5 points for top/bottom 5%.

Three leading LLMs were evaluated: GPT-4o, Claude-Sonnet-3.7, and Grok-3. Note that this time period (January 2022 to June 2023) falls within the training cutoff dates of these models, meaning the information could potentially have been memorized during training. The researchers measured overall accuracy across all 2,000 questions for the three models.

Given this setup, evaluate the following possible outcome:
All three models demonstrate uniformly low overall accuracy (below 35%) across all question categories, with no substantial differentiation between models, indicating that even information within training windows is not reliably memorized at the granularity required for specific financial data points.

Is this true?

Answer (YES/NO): NO